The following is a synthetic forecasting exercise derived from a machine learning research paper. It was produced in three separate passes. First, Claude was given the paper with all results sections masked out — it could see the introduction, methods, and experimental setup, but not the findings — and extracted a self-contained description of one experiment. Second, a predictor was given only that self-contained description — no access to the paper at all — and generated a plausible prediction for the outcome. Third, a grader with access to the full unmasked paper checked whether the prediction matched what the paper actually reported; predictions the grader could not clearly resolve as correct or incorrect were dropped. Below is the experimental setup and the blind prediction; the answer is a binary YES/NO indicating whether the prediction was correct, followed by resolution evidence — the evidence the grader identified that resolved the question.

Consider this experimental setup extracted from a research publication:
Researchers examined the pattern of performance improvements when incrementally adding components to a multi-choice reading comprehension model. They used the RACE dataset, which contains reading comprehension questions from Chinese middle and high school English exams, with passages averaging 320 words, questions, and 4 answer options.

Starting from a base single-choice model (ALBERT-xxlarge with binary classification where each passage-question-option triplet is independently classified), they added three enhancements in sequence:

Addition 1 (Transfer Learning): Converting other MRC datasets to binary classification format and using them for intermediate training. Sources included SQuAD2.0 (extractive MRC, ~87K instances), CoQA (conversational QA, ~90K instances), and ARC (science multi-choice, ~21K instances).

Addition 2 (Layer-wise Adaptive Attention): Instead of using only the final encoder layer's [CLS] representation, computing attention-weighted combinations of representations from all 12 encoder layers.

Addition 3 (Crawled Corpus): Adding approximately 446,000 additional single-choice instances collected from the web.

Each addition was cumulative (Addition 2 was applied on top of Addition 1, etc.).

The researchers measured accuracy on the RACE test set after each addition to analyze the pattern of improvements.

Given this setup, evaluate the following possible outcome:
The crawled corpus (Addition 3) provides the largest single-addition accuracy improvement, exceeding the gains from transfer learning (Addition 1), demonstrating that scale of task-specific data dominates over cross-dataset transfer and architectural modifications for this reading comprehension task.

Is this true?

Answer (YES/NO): NO